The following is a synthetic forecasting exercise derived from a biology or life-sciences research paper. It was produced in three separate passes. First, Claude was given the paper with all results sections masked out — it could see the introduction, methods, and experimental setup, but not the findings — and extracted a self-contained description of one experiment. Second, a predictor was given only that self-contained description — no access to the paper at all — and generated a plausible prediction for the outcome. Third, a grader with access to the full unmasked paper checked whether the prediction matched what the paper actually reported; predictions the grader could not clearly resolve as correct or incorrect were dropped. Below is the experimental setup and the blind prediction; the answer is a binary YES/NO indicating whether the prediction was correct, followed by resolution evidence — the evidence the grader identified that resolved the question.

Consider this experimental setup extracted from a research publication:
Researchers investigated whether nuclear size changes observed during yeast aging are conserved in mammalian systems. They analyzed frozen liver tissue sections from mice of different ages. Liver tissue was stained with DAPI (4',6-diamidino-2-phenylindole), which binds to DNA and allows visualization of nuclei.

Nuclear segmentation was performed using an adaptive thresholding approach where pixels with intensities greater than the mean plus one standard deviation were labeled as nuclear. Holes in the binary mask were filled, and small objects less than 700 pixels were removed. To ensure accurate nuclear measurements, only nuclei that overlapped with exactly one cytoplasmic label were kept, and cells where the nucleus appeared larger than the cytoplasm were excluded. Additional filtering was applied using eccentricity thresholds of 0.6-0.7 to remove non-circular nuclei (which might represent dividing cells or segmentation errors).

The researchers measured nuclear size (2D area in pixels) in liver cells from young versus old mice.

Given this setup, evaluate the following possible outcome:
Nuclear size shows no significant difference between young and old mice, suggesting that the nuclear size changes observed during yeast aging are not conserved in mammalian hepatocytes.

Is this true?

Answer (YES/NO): NO